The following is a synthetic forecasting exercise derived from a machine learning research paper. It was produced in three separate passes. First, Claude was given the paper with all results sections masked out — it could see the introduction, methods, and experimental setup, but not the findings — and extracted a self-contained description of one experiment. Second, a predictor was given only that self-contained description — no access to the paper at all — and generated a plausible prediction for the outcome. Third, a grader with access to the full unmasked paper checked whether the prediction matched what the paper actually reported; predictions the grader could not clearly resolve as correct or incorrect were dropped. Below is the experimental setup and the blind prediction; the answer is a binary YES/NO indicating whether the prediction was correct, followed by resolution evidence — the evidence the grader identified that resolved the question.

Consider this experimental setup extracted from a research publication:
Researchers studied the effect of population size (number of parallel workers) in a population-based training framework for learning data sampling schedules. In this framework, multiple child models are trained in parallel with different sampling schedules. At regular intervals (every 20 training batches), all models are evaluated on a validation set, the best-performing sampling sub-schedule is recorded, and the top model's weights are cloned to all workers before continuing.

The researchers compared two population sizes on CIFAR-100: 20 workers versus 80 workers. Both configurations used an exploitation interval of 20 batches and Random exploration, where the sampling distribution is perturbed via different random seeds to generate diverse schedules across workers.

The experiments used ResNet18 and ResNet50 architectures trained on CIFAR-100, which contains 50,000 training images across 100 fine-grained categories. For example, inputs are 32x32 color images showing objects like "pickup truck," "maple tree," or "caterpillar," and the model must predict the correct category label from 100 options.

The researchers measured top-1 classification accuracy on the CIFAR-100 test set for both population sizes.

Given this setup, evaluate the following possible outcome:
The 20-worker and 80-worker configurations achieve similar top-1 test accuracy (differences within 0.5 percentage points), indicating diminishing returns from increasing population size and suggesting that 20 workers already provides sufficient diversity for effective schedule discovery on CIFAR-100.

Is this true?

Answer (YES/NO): YES